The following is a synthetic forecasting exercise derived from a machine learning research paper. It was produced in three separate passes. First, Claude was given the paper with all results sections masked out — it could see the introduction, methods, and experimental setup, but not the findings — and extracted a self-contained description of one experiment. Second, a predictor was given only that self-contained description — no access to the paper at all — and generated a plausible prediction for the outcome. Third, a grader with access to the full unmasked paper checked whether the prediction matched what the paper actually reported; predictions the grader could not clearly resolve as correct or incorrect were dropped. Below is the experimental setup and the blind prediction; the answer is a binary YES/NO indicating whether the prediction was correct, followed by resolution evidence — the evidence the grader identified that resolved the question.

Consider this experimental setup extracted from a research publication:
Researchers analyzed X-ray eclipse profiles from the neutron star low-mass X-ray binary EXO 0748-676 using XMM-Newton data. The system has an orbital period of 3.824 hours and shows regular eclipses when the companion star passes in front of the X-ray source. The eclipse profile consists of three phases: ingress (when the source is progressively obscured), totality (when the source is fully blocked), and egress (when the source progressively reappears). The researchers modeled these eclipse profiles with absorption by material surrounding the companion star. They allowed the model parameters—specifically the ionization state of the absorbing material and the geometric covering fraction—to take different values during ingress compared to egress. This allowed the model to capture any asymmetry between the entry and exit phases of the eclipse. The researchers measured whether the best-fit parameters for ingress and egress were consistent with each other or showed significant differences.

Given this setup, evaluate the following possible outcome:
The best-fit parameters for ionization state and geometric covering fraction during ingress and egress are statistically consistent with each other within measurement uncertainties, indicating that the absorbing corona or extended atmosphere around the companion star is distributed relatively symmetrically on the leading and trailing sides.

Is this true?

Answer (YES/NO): NO